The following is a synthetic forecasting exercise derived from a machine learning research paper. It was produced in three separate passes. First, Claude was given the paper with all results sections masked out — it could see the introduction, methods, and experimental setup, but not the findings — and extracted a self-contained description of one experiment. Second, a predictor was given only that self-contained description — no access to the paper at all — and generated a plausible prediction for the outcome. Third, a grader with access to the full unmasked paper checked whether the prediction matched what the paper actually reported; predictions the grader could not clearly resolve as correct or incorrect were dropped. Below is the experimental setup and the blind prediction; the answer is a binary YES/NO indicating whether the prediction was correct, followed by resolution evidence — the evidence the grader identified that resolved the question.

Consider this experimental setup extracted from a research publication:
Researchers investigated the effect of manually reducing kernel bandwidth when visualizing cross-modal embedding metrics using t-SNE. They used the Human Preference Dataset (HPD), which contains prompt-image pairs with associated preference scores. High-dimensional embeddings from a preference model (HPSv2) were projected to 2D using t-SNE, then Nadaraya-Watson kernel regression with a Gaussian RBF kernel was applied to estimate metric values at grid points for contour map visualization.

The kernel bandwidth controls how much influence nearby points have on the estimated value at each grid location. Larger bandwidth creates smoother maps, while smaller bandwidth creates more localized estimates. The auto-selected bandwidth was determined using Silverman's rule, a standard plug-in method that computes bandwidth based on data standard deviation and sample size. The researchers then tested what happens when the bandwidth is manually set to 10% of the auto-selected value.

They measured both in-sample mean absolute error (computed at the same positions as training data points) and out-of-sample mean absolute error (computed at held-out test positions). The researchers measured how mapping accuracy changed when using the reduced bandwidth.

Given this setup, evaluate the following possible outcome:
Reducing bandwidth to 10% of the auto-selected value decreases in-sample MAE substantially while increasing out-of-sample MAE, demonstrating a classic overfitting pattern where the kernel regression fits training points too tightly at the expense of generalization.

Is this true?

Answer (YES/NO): NO